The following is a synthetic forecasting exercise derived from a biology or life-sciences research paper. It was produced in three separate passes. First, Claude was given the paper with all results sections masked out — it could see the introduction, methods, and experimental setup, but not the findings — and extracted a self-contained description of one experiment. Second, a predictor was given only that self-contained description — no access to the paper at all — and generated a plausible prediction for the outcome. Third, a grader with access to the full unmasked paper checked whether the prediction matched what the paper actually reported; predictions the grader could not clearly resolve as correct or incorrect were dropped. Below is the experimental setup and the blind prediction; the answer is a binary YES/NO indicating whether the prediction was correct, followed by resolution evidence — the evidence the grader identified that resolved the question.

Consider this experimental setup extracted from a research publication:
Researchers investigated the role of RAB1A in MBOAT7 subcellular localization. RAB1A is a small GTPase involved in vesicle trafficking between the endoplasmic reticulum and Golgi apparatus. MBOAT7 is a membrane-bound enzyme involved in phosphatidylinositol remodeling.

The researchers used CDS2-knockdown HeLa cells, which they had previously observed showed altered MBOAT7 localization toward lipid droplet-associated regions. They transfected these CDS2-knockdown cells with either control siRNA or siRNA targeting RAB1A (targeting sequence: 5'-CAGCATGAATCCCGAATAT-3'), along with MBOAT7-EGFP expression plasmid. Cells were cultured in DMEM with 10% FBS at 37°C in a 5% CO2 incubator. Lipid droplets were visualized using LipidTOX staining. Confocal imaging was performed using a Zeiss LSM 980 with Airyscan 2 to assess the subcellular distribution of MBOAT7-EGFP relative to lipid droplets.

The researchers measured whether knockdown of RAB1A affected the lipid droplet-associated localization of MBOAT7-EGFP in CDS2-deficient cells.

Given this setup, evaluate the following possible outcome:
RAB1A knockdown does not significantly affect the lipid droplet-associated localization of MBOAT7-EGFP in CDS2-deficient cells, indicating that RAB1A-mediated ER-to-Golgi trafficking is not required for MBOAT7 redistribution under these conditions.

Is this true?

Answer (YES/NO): NO